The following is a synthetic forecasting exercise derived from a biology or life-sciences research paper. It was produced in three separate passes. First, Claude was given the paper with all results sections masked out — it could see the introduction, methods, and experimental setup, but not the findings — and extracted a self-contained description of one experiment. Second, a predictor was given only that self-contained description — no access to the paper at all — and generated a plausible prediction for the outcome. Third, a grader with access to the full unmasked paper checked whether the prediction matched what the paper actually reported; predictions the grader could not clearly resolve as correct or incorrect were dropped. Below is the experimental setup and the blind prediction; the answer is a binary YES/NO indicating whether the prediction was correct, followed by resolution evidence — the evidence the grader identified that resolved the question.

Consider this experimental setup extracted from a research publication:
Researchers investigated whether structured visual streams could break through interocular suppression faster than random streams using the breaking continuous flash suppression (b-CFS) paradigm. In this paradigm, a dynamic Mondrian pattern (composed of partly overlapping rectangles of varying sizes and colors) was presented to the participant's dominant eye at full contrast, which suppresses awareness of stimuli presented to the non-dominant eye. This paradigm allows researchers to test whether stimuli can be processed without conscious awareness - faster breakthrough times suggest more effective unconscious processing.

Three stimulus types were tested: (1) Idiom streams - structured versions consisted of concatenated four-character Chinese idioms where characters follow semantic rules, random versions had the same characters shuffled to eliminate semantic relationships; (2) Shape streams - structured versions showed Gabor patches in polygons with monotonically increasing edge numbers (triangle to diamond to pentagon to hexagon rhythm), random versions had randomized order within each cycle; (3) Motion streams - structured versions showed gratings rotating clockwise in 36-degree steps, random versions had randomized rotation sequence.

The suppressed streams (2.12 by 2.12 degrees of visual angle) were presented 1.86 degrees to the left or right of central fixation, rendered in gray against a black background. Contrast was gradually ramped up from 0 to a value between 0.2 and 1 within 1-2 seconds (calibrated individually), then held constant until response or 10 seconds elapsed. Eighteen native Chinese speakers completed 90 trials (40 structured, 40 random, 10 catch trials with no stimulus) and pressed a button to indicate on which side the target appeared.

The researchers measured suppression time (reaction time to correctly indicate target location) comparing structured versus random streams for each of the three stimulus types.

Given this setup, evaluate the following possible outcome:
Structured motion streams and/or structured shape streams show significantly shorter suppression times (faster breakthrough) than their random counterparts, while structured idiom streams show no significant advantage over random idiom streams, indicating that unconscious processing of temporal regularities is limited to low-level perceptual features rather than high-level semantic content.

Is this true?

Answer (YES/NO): YES